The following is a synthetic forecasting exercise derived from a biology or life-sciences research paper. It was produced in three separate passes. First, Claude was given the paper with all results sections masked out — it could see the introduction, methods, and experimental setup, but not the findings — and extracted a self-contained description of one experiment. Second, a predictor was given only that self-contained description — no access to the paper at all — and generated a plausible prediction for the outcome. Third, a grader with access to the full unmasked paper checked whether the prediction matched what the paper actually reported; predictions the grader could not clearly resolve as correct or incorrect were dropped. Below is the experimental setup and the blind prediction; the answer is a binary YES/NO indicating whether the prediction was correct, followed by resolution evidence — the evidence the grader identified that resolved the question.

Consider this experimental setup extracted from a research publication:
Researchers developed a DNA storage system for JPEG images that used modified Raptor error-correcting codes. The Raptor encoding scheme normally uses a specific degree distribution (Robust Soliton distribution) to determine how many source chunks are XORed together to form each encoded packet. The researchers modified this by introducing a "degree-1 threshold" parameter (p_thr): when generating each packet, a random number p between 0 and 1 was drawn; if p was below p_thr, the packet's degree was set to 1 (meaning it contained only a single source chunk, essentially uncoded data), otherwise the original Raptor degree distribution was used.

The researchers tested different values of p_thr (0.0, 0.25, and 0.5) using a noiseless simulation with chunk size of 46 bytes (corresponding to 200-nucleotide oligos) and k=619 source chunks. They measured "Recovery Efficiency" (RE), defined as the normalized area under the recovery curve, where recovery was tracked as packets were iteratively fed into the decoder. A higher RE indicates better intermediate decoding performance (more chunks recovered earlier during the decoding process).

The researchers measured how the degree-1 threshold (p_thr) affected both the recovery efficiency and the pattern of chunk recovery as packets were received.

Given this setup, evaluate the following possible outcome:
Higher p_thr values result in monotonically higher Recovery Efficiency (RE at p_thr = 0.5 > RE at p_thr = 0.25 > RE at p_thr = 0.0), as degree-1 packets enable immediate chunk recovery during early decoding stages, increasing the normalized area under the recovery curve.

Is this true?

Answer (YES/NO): YES